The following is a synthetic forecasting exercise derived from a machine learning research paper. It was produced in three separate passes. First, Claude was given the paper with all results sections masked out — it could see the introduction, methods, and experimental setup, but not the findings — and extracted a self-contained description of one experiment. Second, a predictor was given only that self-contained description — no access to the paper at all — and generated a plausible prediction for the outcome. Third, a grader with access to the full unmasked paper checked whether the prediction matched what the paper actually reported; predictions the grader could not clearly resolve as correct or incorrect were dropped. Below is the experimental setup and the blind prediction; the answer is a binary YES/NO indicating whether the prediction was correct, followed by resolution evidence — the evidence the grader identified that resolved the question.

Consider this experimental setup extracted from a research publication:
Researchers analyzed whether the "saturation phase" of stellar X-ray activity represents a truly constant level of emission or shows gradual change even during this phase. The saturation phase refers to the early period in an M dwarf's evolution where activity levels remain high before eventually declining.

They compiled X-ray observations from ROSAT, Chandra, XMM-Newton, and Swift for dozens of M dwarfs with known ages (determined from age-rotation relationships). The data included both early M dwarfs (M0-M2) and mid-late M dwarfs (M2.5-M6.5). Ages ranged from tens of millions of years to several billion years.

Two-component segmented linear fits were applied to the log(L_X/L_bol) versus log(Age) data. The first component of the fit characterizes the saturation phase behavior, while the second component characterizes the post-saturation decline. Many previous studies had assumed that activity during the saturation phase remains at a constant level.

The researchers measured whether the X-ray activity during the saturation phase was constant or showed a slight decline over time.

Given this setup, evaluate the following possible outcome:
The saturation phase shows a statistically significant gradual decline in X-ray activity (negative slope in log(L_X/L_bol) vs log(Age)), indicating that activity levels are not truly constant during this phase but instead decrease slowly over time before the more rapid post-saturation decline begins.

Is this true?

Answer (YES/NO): NO